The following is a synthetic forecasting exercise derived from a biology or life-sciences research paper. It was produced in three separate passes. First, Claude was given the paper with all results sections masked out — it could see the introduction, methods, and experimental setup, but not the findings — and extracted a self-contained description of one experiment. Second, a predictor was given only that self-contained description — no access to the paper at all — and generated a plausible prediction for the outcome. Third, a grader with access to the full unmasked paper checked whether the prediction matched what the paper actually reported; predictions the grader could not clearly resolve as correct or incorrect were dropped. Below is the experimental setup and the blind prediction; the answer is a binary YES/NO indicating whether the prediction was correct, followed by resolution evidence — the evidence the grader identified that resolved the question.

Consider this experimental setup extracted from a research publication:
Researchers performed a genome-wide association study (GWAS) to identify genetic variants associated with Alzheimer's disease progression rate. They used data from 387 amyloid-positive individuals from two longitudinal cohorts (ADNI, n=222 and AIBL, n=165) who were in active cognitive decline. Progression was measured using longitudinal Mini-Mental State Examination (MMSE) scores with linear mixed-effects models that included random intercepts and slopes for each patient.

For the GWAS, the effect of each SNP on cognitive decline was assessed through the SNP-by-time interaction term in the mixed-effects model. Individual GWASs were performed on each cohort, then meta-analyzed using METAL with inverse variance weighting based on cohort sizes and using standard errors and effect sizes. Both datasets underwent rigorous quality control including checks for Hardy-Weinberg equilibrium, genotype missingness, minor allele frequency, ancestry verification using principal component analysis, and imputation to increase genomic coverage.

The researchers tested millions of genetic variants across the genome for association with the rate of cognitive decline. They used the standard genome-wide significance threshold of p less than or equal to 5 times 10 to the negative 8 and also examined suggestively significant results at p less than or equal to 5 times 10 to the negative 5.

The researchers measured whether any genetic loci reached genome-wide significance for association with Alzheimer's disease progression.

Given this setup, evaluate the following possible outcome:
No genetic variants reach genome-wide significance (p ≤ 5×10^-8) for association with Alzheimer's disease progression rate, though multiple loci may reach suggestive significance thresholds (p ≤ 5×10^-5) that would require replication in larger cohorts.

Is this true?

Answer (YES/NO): NO